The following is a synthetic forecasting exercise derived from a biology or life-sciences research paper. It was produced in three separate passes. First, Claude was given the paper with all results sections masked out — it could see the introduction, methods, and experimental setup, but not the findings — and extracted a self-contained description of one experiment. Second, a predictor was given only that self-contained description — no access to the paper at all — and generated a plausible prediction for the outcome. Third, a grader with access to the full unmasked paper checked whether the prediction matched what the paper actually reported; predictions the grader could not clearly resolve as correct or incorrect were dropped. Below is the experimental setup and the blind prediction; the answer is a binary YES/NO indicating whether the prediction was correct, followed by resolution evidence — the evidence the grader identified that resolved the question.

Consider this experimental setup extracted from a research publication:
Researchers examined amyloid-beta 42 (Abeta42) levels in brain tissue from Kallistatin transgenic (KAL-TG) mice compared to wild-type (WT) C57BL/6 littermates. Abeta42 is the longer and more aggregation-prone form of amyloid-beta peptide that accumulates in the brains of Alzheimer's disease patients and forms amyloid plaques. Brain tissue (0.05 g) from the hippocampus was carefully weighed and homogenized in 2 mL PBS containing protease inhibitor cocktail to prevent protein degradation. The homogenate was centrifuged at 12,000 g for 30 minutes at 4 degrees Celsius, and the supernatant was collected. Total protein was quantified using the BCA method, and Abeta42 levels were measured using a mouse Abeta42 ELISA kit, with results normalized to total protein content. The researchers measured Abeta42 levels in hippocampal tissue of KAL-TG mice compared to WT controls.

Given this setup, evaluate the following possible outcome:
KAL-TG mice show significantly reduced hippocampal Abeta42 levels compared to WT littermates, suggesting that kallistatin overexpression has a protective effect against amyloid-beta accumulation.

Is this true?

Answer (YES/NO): NO